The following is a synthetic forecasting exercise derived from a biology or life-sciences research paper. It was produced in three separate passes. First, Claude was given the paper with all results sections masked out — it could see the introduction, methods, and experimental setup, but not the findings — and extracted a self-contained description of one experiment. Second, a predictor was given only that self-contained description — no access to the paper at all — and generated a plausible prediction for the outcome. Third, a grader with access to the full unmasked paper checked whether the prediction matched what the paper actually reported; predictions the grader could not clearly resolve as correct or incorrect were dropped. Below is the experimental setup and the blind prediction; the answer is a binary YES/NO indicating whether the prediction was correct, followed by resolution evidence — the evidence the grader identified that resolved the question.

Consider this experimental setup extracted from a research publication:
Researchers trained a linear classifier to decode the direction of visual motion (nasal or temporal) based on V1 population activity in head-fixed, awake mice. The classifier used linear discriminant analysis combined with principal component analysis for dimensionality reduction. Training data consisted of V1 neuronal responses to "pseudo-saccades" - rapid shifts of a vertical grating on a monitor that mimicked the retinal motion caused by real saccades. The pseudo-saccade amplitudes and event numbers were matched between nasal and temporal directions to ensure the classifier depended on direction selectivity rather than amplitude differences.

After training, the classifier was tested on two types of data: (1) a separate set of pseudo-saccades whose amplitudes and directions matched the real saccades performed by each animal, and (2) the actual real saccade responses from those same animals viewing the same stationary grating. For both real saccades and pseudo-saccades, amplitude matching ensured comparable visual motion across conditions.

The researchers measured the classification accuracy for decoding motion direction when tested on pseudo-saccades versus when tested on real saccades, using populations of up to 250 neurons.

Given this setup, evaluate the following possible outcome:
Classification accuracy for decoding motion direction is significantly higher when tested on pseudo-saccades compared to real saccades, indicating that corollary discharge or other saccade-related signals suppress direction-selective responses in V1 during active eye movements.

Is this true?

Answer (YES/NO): NO